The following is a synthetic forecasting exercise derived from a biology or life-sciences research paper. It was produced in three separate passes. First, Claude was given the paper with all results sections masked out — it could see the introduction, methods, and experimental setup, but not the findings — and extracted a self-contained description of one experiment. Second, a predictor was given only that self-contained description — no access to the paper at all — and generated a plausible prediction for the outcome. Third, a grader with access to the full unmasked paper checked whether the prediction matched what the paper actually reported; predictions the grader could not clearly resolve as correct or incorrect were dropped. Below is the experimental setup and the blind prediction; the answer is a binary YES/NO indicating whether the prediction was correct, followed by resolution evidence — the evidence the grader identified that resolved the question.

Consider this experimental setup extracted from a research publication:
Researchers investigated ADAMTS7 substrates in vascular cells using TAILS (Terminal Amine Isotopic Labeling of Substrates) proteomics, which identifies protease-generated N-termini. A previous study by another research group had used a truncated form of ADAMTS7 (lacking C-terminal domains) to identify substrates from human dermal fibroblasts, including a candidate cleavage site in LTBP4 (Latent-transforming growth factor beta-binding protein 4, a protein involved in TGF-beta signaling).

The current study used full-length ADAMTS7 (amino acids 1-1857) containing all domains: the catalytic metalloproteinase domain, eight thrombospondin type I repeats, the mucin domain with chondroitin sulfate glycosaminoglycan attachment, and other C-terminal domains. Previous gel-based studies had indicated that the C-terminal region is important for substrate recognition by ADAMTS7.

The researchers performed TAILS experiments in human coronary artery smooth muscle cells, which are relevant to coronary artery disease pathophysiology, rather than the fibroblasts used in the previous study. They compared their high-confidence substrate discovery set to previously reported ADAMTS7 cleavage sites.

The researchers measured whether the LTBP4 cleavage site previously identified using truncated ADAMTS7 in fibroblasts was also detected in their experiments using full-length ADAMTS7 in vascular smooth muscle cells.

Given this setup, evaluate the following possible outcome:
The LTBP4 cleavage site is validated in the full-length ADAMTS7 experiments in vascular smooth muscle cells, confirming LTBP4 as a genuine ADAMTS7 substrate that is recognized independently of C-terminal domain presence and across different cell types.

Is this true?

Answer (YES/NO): NO